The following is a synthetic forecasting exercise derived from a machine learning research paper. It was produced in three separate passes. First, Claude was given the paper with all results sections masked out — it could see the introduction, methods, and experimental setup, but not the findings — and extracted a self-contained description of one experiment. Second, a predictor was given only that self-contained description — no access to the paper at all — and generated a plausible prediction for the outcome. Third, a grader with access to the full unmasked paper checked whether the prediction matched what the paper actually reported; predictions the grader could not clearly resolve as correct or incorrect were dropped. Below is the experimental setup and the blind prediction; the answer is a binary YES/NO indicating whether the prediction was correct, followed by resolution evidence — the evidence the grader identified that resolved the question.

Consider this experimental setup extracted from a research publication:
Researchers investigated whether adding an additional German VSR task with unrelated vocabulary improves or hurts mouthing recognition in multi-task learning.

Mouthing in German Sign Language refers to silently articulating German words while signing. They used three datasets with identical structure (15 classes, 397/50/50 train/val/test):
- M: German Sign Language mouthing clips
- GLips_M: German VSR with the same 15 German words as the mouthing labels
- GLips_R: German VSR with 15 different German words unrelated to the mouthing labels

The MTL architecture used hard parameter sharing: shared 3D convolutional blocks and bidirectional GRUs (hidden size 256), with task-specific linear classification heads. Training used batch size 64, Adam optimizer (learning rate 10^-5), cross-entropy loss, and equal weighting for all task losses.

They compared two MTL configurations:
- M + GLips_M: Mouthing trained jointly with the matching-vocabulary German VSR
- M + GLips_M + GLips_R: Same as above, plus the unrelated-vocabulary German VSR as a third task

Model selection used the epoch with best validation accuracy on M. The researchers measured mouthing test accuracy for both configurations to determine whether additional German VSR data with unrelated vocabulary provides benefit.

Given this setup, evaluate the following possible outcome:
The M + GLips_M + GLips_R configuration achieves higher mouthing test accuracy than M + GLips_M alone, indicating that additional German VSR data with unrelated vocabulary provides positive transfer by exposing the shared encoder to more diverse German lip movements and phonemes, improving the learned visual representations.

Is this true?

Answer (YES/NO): NO